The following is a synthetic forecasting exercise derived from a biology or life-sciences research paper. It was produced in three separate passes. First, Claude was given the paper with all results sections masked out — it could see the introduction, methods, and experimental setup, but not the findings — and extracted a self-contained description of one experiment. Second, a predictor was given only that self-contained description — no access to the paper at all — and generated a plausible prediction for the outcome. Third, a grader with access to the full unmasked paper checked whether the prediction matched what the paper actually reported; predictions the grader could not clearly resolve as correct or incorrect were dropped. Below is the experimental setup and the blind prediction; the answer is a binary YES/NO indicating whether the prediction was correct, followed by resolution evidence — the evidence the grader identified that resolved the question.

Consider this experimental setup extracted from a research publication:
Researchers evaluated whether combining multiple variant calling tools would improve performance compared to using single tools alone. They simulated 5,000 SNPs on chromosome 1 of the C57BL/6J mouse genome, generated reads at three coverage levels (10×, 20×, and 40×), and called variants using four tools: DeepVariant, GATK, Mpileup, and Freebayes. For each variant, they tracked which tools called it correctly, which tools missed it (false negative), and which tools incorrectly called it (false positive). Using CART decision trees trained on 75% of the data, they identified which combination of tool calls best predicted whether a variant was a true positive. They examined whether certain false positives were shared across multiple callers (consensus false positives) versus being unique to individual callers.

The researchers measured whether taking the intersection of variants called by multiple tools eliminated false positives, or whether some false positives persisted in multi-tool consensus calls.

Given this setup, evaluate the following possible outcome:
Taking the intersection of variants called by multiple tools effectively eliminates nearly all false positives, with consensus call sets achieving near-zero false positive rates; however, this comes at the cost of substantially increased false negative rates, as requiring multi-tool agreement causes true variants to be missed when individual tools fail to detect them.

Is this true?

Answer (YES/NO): NO